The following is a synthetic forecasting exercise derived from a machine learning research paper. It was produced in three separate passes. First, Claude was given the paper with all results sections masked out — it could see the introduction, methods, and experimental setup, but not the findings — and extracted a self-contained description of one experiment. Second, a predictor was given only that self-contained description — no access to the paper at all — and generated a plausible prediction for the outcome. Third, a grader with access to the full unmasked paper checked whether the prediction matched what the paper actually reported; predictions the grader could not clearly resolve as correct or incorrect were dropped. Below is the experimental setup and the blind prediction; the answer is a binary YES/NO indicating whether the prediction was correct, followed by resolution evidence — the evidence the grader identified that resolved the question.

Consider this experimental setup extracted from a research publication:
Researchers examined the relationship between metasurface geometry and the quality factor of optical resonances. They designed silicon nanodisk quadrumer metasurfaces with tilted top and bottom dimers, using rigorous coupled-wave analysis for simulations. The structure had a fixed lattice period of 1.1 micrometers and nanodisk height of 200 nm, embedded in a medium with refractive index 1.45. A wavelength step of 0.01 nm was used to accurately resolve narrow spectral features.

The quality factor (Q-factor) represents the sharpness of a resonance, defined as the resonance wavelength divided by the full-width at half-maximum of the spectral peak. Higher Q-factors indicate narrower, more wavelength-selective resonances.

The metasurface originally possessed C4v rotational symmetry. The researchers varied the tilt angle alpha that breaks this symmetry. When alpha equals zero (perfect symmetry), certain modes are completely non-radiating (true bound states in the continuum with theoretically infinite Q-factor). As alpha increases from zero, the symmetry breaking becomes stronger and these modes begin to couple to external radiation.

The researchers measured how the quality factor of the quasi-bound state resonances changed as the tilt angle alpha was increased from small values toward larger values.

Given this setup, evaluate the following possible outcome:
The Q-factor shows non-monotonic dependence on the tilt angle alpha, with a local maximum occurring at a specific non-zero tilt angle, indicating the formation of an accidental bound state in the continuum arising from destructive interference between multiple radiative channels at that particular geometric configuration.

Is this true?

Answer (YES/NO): NO